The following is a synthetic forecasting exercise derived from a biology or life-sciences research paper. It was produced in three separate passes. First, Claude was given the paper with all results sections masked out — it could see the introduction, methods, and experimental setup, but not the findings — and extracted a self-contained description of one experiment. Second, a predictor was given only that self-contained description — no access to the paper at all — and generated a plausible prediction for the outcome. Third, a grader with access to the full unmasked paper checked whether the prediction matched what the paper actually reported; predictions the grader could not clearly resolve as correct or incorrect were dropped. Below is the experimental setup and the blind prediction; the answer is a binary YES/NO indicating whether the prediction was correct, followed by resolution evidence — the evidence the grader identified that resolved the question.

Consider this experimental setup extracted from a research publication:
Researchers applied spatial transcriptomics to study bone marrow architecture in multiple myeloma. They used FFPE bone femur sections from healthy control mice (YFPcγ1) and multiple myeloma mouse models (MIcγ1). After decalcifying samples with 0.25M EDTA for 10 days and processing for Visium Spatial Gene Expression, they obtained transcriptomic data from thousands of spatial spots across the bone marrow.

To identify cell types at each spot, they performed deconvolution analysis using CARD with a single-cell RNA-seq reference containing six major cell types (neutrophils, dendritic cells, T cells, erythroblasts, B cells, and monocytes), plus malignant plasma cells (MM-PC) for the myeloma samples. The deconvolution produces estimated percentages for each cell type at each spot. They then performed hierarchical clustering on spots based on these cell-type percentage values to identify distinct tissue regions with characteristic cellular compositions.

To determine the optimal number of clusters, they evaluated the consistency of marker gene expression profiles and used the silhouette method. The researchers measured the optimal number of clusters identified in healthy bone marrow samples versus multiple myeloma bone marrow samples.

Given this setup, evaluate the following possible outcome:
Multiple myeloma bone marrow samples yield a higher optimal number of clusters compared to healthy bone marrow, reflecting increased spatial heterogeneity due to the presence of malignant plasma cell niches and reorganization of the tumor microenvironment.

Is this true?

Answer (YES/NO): YES